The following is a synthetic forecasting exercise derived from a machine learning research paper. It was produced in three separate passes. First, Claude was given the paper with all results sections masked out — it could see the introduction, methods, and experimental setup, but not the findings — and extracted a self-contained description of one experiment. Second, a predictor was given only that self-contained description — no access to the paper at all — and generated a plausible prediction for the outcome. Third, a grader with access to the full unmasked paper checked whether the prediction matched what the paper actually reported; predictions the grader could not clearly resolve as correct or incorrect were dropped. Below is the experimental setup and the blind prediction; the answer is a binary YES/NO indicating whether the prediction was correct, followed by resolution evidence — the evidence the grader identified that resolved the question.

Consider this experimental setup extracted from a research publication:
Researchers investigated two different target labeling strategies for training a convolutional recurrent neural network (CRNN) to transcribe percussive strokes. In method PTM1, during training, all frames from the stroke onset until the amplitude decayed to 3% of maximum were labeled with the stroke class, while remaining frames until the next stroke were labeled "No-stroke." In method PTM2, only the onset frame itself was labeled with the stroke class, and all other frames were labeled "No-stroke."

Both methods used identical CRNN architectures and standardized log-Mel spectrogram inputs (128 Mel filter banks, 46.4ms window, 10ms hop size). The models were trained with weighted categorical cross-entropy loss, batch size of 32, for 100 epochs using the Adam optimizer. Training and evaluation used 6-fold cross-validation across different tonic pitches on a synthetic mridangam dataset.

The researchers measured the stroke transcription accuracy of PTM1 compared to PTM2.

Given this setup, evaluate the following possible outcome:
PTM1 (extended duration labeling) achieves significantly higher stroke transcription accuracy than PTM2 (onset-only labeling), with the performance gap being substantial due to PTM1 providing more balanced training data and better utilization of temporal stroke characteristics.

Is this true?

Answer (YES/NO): YES